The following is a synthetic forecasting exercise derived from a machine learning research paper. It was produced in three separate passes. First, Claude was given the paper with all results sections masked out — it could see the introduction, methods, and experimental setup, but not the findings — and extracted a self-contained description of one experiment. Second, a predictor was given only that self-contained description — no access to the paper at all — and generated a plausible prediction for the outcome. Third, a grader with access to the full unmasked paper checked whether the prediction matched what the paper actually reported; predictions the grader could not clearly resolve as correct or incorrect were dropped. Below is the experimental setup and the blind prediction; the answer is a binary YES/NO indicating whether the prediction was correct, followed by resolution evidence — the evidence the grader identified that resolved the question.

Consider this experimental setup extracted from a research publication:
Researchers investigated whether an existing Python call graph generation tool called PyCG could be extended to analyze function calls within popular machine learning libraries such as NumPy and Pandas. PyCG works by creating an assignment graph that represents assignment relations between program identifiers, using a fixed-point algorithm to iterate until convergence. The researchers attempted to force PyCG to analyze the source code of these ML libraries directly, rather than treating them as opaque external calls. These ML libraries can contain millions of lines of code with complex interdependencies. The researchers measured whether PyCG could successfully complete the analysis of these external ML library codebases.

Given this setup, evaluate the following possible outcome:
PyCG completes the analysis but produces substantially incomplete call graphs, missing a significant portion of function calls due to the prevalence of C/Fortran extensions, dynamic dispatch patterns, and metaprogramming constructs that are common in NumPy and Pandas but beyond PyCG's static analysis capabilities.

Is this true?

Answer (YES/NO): NO